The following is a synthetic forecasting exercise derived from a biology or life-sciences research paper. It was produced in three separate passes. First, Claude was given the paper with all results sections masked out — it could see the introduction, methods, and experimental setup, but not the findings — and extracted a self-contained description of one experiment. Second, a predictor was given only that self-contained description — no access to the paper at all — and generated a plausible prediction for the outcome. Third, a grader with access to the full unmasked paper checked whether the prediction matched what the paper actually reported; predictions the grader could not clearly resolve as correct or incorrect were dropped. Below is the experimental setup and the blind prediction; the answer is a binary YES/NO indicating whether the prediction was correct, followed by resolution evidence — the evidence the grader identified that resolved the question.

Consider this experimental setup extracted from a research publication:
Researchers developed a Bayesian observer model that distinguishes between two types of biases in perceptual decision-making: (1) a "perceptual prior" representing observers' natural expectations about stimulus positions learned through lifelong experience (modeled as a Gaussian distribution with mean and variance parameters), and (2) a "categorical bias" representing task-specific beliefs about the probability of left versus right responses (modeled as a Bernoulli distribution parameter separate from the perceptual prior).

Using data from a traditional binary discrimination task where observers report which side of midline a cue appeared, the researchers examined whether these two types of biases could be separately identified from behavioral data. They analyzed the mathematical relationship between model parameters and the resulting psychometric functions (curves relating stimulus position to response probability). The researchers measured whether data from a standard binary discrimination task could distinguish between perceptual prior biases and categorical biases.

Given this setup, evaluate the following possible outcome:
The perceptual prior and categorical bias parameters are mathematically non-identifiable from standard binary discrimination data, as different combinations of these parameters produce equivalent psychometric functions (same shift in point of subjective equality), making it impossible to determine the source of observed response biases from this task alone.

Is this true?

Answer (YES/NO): YES